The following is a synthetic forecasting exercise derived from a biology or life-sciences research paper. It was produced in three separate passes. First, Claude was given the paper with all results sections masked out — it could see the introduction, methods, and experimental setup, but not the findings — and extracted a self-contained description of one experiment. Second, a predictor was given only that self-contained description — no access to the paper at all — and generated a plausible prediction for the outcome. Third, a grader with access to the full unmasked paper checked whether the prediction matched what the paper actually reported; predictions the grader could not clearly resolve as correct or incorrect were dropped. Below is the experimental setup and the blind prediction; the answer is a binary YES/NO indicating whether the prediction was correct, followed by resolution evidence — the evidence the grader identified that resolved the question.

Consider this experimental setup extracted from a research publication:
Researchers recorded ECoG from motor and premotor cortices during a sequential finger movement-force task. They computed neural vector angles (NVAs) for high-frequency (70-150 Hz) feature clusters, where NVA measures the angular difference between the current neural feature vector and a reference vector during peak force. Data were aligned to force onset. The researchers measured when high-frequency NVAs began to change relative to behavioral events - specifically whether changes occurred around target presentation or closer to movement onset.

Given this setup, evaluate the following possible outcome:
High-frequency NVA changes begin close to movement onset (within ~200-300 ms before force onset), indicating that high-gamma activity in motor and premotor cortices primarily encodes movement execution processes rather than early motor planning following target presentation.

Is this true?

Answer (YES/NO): YES